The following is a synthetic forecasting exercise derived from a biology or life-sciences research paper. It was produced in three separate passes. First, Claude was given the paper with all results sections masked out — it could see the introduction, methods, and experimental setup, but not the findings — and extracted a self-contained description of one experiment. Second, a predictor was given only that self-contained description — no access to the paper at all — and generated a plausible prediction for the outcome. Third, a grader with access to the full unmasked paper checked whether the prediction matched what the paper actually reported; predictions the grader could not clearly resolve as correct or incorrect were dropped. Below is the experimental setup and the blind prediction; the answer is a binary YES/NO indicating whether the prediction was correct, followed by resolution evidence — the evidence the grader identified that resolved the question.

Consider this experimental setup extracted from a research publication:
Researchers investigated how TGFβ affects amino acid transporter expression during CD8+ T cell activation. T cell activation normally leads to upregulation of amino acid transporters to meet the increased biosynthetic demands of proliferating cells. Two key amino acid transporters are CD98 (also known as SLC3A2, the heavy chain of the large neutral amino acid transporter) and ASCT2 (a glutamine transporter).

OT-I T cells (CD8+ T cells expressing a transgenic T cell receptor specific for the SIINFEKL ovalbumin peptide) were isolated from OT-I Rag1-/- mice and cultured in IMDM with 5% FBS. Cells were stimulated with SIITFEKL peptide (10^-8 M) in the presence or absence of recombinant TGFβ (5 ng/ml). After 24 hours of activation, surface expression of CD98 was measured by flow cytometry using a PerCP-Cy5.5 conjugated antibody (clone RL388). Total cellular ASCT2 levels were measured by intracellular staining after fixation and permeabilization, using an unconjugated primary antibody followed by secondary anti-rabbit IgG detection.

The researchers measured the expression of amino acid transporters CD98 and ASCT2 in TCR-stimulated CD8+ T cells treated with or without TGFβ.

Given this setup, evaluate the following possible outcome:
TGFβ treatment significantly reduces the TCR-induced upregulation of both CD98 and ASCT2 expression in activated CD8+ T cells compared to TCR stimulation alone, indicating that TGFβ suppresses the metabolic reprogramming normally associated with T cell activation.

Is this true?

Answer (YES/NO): YES